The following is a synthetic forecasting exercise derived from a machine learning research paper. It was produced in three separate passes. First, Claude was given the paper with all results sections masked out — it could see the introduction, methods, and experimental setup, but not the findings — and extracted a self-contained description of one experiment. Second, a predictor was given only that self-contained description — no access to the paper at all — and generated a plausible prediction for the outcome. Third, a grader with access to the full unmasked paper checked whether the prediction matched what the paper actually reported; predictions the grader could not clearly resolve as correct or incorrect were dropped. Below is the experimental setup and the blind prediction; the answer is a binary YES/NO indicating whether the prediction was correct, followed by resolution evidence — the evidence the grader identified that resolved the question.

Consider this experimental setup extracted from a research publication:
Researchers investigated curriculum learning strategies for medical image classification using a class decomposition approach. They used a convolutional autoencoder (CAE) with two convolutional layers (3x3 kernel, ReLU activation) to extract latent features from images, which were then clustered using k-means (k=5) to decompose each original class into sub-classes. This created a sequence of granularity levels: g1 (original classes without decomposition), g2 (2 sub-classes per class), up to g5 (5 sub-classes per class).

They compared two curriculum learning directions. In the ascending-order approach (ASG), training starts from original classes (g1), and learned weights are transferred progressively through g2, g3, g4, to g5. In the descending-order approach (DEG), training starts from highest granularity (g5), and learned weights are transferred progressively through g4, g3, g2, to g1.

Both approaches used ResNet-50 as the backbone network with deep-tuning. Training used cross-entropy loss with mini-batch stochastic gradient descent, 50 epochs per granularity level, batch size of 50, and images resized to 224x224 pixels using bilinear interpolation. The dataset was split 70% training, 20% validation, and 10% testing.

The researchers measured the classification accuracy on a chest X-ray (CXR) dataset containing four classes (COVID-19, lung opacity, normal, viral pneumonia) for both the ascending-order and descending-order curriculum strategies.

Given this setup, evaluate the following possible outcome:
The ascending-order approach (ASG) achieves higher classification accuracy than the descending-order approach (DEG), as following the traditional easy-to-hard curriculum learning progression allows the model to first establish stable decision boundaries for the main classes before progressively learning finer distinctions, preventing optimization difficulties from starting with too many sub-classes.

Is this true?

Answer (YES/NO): NO